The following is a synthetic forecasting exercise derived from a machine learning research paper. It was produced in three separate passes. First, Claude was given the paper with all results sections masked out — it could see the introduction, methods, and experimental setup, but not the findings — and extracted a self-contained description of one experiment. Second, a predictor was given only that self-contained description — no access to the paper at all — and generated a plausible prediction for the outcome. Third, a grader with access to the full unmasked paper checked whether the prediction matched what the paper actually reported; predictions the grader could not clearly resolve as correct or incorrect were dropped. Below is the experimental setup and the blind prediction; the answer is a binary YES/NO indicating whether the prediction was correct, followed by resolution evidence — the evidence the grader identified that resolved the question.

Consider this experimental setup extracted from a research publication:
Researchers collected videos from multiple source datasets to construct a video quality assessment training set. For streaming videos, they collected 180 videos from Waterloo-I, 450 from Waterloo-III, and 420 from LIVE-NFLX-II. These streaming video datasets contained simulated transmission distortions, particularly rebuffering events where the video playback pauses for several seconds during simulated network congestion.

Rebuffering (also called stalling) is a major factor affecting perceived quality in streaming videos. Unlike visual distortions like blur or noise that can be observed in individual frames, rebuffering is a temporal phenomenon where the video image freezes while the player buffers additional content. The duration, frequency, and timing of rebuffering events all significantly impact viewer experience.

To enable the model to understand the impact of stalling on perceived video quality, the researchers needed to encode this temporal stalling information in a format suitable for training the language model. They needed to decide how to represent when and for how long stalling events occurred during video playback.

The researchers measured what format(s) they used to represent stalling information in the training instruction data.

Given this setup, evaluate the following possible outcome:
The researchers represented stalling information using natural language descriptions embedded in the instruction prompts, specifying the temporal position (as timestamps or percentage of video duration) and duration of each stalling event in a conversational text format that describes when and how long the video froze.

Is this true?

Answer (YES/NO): NO